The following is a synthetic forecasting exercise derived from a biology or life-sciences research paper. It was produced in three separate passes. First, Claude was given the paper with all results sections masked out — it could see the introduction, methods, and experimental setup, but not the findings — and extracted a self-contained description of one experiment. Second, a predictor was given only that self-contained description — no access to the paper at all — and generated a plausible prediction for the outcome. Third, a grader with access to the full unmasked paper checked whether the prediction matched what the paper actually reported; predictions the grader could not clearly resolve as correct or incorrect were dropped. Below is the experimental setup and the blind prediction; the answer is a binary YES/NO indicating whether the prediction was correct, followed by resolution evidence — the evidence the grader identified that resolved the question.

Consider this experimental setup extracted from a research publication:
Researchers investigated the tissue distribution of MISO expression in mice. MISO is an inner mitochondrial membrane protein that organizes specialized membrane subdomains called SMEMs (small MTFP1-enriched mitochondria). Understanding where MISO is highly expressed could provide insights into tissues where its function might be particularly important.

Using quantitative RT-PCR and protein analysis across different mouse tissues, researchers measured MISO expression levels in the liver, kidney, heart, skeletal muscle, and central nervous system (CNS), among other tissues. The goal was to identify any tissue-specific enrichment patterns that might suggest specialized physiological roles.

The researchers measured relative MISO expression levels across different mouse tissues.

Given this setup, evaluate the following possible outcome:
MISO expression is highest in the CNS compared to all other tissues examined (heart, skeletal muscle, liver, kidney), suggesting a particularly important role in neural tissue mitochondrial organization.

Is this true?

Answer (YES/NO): NO